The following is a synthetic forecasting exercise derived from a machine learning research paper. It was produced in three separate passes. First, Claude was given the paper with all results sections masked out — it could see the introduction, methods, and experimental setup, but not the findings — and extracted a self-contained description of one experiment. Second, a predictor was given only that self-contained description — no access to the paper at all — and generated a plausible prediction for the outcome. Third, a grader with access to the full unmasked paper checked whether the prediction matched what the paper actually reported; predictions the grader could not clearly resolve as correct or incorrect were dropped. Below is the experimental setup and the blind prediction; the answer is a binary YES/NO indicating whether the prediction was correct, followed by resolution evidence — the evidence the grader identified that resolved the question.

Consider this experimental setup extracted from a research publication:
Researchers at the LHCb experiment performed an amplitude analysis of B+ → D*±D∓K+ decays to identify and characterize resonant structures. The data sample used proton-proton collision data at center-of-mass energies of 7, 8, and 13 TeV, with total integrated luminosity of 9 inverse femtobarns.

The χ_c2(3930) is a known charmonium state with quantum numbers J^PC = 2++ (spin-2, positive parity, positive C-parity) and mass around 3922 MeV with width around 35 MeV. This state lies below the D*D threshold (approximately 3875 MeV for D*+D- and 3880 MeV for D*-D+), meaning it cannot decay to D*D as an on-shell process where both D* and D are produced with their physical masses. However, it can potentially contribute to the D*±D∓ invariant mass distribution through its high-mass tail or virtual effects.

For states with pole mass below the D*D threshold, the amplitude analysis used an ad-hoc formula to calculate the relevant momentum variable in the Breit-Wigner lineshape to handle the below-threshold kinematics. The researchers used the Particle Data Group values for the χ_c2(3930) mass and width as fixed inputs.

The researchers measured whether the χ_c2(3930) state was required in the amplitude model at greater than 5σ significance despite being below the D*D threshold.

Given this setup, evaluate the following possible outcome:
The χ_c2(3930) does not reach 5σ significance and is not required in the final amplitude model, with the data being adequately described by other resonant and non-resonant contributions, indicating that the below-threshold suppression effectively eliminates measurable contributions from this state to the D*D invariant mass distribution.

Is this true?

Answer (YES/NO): NO